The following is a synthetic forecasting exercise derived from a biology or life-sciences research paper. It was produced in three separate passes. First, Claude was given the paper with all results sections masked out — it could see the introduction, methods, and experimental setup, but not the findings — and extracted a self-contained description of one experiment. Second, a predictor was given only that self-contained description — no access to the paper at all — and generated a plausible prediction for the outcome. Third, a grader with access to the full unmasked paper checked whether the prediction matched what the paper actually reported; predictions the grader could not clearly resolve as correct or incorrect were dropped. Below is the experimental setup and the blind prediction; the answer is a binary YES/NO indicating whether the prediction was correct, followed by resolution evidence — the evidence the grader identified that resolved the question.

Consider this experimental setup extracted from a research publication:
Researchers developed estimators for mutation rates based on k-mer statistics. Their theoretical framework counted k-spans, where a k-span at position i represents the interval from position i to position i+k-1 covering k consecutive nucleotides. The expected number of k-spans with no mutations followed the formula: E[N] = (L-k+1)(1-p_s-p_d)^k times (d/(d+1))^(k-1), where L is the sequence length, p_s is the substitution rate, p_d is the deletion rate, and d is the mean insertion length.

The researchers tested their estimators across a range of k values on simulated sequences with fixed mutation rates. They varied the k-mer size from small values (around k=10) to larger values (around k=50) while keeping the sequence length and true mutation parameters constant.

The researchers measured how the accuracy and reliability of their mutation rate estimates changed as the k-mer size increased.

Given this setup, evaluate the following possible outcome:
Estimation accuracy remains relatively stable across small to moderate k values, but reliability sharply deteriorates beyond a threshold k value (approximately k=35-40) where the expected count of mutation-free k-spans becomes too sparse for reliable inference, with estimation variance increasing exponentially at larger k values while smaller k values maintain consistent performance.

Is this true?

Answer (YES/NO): NO